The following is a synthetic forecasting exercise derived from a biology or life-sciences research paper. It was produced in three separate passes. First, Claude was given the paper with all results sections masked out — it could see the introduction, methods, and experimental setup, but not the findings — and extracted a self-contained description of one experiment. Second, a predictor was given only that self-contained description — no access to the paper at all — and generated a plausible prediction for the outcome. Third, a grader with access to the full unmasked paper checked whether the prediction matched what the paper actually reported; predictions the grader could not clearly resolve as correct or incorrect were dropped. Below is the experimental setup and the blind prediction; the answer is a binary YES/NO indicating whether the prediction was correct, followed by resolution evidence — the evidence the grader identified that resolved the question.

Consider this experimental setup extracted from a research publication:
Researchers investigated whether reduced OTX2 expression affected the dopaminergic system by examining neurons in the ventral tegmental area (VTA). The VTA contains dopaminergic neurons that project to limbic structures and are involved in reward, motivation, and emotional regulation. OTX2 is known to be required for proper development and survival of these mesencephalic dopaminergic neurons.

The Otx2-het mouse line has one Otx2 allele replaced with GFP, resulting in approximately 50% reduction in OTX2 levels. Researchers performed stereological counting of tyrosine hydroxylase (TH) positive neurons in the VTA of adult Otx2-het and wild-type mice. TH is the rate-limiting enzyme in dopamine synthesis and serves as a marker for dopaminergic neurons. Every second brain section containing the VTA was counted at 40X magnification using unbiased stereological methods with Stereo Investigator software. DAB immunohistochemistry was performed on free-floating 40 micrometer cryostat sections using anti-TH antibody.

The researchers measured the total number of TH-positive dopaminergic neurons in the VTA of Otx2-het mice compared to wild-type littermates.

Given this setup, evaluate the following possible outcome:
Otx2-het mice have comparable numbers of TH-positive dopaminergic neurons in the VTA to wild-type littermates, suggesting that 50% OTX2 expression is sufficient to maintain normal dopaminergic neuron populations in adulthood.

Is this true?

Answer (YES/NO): YES